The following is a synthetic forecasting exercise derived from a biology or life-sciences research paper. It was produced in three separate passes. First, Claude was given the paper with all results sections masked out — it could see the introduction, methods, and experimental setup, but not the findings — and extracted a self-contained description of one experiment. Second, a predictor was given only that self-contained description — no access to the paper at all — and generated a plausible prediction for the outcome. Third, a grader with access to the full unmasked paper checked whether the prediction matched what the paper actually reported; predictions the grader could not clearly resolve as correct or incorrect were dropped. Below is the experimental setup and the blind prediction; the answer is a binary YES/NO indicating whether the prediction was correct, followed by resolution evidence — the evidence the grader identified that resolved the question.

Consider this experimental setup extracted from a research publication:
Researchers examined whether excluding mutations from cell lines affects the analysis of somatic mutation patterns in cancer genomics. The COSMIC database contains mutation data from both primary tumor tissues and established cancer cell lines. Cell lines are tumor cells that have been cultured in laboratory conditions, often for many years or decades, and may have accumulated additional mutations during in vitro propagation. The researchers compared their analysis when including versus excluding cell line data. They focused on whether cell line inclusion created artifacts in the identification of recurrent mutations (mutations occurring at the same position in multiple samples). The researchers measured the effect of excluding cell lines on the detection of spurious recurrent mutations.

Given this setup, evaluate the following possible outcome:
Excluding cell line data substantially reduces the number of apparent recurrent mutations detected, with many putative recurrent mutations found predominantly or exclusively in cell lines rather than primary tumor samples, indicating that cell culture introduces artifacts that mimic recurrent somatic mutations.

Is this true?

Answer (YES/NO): NO